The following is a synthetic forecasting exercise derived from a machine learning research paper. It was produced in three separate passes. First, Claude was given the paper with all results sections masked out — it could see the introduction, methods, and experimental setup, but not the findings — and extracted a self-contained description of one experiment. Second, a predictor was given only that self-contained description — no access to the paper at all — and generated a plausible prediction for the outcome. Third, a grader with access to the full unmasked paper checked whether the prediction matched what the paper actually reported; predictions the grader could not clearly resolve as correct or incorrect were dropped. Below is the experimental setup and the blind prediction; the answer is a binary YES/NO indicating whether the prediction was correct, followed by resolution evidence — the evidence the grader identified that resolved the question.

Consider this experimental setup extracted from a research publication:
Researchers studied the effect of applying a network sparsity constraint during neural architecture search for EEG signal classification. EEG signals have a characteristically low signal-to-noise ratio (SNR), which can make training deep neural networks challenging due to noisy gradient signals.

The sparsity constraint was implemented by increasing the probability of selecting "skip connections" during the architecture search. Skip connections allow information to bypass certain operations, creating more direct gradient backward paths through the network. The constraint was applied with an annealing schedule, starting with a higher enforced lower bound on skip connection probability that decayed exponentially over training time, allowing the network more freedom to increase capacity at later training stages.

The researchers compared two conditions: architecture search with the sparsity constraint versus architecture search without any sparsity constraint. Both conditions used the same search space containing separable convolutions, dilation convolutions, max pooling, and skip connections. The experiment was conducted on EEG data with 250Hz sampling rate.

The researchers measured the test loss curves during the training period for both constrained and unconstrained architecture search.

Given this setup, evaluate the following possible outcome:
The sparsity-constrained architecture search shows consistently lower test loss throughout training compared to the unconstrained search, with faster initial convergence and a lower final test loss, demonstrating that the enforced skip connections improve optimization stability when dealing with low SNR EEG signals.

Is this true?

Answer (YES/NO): NO